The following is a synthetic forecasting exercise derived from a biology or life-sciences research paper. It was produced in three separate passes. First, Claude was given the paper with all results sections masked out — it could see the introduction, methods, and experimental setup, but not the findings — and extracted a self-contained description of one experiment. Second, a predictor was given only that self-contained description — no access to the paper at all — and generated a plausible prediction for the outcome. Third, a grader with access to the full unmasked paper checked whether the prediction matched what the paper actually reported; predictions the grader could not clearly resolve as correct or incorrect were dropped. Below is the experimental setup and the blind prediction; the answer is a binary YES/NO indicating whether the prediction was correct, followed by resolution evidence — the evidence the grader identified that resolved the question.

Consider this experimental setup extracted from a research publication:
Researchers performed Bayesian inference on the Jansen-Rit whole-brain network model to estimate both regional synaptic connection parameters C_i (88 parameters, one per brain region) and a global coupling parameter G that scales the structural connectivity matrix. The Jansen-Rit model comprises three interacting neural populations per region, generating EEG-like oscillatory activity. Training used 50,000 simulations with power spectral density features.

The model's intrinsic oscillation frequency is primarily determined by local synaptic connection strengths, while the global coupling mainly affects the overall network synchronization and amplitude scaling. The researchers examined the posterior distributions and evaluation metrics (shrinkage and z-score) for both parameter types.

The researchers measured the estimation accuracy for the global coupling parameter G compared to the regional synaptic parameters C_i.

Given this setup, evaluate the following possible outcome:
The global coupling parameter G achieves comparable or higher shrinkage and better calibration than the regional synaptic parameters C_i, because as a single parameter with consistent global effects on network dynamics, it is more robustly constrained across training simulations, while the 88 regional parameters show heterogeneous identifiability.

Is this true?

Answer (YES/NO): NO